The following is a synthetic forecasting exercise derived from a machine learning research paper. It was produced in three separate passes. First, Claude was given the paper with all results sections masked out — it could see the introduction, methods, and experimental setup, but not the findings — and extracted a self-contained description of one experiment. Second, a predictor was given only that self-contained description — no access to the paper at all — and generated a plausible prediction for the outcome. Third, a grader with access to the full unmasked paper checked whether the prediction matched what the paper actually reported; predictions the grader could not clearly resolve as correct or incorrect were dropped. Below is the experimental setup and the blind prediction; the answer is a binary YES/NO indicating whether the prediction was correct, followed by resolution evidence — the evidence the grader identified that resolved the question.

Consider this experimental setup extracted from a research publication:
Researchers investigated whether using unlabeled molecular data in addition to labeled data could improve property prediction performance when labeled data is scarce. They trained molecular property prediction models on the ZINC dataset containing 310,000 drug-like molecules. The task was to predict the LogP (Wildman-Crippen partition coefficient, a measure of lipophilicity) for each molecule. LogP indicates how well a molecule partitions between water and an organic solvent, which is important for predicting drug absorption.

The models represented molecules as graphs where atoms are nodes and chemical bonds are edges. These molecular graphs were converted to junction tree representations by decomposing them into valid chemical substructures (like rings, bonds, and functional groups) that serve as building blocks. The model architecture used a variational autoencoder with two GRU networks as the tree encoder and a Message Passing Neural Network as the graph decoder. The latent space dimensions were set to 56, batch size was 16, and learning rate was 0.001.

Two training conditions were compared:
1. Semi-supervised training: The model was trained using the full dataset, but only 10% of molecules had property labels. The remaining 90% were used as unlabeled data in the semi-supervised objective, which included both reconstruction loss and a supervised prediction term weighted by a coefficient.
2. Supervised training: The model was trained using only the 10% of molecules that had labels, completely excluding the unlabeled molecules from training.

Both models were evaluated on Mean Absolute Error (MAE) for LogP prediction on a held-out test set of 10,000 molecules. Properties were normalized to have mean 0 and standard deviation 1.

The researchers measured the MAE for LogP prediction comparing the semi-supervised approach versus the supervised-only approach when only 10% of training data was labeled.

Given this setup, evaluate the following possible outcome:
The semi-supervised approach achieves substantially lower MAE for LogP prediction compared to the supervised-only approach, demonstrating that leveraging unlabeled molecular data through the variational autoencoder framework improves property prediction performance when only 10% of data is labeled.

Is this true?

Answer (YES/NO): YES